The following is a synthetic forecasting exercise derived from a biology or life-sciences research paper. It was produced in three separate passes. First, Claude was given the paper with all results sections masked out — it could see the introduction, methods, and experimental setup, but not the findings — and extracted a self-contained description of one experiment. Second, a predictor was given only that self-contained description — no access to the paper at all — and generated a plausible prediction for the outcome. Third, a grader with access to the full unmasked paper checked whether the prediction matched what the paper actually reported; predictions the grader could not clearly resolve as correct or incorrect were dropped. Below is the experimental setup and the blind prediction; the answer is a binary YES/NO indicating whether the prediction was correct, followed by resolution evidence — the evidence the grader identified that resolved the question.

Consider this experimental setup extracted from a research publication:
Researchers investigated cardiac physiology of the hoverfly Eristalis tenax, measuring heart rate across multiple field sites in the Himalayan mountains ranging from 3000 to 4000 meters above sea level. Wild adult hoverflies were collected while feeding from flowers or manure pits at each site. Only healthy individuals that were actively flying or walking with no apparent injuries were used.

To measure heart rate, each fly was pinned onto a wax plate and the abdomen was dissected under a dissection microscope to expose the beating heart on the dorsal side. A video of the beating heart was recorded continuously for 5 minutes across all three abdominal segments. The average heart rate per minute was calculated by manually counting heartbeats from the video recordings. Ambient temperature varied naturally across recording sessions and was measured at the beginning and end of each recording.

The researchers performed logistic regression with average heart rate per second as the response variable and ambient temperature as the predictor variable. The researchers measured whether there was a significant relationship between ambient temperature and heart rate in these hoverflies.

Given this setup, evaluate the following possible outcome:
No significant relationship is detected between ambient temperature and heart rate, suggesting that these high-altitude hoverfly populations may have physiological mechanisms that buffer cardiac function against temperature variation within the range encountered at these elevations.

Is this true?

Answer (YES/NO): NO